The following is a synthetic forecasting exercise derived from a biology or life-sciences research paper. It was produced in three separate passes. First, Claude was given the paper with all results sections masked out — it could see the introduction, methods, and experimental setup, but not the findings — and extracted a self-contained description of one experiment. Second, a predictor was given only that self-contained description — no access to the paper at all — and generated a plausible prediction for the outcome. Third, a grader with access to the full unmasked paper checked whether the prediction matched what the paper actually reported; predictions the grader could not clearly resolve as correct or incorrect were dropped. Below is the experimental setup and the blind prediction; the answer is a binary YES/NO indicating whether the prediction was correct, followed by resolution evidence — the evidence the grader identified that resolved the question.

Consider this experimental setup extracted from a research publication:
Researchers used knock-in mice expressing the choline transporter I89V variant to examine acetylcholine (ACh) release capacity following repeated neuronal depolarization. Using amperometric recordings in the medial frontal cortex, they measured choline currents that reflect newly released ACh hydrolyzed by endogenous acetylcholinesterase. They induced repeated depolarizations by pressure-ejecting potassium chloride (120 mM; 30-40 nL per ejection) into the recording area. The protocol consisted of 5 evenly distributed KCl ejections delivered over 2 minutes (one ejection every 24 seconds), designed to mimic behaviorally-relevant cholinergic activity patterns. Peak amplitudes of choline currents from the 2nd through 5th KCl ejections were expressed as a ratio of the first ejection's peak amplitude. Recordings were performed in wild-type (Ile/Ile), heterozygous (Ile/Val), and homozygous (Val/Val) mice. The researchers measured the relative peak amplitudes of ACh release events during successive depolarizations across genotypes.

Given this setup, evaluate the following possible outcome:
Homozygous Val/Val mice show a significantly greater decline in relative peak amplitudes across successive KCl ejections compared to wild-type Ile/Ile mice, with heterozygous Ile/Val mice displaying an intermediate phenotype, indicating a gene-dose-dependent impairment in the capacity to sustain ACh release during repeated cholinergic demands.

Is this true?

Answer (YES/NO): NO